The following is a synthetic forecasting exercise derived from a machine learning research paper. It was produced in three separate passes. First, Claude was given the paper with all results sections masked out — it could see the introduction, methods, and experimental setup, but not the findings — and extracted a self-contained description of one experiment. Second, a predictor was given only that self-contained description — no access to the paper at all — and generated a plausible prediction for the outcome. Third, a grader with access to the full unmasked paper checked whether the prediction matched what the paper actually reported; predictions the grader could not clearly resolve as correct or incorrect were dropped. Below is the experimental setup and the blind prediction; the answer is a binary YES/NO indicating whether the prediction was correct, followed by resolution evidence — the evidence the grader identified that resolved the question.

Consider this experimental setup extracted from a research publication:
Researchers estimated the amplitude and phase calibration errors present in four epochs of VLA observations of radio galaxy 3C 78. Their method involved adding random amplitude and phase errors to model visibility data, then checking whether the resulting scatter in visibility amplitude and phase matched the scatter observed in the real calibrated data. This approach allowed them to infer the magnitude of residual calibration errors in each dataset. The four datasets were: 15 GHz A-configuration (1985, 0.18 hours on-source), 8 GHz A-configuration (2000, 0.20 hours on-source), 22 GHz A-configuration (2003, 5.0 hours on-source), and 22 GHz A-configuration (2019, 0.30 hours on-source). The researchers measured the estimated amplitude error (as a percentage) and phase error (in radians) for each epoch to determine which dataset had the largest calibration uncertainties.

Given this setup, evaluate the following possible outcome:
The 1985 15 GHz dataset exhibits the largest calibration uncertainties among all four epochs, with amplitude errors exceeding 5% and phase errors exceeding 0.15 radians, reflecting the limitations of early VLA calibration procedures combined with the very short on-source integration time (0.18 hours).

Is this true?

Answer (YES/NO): NO